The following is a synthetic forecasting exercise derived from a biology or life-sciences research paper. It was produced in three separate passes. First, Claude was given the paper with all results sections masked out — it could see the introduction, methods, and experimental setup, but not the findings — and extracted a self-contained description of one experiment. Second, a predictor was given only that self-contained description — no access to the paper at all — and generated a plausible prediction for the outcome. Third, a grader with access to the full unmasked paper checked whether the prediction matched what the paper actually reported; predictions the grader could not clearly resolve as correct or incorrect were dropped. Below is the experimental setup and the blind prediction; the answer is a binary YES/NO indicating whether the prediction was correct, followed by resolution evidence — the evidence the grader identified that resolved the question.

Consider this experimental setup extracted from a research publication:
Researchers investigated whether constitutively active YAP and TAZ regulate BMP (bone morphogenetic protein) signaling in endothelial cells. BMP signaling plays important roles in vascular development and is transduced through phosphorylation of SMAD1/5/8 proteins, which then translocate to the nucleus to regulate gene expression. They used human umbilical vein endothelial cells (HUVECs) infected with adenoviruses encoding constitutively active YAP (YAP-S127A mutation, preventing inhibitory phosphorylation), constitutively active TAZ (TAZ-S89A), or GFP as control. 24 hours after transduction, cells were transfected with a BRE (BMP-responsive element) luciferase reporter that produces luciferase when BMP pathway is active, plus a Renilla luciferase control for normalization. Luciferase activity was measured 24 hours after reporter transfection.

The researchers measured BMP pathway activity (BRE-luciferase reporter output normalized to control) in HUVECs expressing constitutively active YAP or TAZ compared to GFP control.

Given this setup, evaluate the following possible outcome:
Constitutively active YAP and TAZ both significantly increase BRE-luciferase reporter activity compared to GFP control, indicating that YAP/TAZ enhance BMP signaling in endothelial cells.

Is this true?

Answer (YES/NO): NO